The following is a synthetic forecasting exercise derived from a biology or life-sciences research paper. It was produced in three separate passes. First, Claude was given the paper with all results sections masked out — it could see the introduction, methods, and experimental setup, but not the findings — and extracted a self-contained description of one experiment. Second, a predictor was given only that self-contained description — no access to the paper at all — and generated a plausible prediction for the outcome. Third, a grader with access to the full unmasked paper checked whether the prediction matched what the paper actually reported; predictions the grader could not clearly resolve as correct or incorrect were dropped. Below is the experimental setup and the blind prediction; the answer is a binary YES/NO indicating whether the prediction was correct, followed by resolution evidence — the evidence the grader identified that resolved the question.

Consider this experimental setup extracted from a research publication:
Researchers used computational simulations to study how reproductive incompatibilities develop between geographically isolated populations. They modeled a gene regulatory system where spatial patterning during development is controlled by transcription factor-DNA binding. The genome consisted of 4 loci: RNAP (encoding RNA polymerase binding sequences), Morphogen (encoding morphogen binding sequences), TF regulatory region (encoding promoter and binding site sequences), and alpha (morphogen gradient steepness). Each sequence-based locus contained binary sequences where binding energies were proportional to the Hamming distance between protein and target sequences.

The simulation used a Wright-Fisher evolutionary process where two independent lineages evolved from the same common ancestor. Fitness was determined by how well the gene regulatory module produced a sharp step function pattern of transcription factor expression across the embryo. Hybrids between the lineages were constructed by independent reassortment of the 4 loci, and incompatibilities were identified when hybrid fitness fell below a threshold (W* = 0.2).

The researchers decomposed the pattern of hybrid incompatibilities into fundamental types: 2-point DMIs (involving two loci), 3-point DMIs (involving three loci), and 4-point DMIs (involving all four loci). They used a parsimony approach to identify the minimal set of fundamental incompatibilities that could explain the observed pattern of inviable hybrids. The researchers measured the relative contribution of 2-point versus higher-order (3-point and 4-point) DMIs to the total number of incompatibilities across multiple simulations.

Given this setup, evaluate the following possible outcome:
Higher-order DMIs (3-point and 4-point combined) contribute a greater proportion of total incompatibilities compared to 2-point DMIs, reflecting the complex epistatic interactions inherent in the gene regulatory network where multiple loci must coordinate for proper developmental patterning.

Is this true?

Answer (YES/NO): NO